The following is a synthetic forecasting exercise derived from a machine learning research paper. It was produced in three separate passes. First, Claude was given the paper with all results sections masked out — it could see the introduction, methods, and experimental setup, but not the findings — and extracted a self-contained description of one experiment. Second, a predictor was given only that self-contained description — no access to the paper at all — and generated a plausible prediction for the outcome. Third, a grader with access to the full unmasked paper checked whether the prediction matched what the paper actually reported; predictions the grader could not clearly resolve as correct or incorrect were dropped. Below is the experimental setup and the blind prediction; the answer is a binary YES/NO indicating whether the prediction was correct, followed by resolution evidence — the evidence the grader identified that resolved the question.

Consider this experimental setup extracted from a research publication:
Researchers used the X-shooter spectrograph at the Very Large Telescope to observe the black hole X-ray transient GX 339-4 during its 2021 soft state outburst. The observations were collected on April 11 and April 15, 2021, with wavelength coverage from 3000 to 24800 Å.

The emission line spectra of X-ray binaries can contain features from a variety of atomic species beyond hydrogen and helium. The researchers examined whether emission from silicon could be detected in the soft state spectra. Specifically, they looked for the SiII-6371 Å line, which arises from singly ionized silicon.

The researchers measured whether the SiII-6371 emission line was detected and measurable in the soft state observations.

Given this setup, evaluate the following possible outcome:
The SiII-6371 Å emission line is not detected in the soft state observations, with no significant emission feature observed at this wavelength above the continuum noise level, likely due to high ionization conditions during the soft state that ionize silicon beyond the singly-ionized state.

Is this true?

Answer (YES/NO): NO